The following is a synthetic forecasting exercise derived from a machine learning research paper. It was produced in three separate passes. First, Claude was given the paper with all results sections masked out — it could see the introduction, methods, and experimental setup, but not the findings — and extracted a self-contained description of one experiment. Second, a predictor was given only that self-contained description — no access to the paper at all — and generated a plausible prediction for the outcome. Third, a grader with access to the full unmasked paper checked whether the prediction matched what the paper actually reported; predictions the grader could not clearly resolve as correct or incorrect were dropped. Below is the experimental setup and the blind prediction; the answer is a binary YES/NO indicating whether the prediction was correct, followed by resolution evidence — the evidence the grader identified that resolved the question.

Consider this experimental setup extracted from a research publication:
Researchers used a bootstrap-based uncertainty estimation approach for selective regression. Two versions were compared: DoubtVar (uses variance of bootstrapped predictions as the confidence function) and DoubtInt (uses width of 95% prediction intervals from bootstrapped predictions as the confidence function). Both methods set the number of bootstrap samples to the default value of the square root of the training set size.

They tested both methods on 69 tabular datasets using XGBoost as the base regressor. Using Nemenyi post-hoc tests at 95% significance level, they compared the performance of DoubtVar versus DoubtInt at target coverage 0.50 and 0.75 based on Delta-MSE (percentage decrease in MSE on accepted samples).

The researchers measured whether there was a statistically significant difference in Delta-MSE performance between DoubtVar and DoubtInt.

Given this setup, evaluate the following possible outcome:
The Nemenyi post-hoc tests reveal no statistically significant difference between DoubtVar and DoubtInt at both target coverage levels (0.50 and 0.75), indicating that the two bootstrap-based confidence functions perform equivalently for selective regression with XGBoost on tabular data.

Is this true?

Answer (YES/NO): YES